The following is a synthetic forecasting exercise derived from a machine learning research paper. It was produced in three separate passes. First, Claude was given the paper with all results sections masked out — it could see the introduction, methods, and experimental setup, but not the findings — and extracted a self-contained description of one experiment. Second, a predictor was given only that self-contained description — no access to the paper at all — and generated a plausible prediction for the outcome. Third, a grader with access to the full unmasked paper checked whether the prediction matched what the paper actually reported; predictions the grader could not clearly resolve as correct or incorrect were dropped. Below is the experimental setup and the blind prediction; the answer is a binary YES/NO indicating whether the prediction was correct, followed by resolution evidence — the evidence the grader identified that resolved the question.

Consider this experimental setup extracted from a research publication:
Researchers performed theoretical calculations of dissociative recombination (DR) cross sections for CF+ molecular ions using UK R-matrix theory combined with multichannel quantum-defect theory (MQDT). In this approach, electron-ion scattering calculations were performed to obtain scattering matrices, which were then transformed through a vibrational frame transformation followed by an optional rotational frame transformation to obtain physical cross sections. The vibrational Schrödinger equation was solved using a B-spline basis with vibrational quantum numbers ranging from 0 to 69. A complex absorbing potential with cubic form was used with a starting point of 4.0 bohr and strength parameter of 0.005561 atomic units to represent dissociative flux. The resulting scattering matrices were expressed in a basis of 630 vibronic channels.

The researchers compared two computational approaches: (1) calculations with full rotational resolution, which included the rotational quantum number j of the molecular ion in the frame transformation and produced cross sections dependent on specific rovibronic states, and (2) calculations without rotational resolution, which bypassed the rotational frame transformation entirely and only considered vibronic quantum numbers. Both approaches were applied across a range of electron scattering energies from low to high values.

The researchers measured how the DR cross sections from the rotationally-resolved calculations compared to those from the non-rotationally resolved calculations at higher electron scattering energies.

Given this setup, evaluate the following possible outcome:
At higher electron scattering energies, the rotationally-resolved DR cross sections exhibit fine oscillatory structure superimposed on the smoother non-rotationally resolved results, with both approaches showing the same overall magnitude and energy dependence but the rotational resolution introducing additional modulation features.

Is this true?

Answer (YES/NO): NO